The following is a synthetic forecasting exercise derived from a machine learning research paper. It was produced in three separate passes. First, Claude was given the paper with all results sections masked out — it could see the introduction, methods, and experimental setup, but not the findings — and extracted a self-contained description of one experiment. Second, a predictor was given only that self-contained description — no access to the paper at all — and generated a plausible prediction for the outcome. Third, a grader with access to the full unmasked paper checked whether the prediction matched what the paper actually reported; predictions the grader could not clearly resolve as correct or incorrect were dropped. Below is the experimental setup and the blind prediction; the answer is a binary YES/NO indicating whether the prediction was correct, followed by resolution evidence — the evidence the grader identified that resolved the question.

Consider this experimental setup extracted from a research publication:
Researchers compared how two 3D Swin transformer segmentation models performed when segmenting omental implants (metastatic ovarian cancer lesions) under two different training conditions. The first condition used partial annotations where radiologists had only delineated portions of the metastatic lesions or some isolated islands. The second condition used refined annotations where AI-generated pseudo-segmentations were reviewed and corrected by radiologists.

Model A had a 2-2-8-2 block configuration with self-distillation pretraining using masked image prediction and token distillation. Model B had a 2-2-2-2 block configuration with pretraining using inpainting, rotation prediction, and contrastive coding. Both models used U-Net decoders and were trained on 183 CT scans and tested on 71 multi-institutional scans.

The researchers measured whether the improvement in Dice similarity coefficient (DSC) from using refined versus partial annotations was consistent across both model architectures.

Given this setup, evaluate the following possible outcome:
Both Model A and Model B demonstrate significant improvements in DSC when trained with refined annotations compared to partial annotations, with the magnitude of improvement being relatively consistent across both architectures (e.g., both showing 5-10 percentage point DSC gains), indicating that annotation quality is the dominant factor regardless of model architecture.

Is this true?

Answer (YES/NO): NO